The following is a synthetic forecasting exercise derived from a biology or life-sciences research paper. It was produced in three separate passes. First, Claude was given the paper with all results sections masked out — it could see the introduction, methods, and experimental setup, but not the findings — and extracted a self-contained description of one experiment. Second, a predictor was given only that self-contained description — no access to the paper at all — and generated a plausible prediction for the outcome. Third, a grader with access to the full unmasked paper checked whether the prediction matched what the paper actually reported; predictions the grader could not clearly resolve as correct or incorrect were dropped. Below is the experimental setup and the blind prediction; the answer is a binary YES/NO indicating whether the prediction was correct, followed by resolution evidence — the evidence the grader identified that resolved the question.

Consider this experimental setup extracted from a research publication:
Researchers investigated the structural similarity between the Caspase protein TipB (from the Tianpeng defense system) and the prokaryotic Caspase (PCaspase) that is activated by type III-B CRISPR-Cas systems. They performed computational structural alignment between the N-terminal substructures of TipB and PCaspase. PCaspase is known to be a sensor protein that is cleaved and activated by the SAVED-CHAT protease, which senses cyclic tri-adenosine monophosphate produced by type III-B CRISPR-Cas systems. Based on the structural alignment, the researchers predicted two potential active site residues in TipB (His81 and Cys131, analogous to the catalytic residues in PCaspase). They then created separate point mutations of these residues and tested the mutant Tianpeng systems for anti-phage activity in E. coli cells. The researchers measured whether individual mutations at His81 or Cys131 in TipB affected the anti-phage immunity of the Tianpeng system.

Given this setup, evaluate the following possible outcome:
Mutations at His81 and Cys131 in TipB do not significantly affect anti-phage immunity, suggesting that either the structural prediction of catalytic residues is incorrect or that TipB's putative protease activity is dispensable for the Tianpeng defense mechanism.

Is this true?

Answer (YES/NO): NO